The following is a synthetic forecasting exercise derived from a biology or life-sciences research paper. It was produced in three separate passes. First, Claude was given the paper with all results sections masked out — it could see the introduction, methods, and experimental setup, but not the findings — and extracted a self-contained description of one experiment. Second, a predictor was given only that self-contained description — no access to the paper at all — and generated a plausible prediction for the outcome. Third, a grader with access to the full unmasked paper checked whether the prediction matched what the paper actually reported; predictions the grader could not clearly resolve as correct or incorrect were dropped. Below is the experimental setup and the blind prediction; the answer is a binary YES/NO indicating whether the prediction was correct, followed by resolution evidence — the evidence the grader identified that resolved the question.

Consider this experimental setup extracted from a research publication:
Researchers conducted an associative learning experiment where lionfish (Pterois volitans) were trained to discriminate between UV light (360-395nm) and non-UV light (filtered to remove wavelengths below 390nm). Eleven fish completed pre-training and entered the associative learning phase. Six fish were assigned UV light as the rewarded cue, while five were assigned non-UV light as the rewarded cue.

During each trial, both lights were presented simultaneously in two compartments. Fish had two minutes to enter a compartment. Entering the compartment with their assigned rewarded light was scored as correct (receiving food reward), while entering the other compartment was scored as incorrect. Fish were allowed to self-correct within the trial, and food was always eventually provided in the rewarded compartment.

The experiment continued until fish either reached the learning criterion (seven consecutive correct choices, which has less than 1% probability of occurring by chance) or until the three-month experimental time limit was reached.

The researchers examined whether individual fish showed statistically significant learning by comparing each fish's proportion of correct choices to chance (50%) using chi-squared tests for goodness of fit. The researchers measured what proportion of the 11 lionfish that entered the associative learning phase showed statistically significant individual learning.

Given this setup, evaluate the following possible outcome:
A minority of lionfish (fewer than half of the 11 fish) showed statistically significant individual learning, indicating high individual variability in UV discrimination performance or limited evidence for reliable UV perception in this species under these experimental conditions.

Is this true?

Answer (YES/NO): YES